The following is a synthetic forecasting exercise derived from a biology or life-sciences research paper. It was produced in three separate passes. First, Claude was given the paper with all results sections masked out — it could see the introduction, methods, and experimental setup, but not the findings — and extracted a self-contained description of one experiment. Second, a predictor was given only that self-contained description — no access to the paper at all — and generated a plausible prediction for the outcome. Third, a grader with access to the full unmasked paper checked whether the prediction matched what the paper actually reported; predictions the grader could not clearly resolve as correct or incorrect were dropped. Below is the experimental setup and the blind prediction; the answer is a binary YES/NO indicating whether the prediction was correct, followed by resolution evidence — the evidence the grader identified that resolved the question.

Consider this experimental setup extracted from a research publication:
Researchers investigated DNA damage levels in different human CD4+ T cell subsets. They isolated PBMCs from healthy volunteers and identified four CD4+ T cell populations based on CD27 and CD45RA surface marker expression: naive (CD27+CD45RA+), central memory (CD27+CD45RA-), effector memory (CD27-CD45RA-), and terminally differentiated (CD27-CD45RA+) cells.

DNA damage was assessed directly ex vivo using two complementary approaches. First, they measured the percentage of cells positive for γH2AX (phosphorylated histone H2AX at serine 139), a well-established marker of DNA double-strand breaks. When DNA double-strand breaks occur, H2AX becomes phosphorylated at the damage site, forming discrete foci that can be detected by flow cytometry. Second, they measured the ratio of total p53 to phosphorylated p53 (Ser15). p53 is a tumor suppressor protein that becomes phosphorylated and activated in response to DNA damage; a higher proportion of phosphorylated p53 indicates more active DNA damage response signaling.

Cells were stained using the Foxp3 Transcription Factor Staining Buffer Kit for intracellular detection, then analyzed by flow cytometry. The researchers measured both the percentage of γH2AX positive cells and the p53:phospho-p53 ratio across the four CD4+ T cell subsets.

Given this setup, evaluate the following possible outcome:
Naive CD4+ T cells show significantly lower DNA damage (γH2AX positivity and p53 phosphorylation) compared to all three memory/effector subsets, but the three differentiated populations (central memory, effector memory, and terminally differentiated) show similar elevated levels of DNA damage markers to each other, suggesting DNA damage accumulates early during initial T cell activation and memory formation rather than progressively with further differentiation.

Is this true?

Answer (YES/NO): NO